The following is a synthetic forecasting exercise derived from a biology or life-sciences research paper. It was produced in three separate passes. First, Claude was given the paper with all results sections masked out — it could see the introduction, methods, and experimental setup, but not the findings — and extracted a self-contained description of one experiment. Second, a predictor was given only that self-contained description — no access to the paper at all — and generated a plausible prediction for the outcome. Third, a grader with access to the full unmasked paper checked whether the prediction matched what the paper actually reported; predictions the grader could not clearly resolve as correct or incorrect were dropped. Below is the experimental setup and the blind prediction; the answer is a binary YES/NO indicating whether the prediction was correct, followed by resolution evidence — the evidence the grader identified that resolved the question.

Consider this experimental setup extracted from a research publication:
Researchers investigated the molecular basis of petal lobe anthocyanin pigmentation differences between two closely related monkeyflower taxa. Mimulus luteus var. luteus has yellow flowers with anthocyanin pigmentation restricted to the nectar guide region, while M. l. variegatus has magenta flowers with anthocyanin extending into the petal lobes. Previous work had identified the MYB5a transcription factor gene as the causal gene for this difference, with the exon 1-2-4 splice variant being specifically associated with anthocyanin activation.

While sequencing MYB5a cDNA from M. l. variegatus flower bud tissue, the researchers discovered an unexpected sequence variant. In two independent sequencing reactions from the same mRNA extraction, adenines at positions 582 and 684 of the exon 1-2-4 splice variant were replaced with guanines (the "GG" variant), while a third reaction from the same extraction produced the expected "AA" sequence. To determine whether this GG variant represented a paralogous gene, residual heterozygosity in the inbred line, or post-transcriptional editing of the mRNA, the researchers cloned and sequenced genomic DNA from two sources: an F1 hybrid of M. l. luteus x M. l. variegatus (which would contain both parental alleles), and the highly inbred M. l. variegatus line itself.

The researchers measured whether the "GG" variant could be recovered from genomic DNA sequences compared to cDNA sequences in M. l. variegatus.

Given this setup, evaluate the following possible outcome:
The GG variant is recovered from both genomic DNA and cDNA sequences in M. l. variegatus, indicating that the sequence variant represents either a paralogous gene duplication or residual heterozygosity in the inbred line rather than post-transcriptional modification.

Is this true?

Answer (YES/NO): NO